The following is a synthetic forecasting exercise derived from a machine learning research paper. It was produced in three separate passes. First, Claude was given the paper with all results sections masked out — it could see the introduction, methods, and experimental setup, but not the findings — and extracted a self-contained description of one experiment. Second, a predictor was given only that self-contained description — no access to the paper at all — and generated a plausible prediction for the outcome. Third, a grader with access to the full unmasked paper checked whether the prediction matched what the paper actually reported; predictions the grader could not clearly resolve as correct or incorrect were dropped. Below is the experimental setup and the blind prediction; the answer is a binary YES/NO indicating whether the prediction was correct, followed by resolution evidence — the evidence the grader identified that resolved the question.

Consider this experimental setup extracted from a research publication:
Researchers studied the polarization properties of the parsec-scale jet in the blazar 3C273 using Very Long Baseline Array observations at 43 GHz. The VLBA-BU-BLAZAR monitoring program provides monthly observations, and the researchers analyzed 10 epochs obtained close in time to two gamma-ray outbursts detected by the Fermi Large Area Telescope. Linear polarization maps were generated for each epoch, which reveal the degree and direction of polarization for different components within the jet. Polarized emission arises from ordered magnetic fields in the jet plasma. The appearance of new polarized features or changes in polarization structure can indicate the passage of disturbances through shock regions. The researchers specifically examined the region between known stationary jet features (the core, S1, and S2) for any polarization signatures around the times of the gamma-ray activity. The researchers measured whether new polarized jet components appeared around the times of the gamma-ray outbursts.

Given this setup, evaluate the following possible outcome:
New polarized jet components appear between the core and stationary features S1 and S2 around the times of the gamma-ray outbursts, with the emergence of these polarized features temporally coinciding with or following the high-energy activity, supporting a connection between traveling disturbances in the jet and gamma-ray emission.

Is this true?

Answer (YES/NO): NO